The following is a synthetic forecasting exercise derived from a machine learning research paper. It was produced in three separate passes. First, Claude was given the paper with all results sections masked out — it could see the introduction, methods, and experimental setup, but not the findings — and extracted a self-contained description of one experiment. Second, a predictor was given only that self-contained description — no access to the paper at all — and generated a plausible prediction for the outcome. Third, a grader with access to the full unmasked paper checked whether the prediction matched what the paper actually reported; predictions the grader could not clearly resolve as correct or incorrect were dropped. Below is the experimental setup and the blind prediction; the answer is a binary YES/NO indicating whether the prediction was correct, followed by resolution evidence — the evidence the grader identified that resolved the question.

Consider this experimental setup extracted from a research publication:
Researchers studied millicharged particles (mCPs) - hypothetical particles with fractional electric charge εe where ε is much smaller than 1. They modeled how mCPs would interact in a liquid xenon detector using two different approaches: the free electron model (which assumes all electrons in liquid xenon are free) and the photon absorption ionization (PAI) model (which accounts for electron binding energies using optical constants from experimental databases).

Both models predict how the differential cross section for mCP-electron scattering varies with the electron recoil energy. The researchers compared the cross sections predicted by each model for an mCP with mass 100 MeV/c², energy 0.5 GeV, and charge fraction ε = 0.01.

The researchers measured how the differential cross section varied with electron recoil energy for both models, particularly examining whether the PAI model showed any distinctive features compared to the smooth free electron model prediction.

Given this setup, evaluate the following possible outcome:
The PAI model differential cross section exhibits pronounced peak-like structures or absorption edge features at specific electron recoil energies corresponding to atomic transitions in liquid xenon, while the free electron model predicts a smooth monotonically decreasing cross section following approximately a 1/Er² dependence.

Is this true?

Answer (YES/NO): YES